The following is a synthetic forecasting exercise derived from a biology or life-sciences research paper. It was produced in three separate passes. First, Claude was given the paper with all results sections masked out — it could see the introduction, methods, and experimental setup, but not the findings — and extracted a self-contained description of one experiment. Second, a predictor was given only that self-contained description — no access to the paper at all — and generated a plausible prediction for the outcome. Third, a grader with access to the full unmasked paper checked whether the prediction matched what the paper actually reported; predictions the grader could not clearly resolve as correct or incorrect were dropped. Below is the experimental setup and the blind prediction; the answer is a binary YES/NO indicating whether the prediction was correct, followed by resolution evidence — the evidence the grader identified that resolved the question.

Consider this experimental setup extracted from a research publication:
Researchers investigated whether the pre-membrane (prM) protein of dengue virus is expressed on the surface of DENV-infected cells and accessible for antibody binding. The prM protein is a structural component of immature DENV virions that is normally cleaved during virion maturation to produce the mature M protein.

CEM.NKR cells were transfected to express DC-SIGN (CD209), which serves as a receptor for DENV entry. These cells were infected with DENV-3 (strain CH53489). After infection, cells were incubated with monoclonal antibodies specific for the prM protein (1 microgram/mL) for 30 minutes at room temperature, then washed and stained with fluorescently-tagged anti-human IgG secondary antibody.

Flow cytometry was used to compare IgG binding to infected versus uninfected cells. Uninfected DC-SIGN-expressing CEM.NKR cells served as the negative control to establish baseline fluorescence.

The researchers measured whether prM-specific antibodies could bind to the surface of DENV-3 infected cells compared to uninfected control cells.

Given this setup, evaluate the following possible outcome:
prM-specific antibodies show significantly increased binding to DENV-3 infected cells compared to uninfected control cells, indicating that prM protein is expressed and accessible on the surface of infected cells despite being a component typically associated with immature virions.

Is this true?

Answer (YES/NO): YES